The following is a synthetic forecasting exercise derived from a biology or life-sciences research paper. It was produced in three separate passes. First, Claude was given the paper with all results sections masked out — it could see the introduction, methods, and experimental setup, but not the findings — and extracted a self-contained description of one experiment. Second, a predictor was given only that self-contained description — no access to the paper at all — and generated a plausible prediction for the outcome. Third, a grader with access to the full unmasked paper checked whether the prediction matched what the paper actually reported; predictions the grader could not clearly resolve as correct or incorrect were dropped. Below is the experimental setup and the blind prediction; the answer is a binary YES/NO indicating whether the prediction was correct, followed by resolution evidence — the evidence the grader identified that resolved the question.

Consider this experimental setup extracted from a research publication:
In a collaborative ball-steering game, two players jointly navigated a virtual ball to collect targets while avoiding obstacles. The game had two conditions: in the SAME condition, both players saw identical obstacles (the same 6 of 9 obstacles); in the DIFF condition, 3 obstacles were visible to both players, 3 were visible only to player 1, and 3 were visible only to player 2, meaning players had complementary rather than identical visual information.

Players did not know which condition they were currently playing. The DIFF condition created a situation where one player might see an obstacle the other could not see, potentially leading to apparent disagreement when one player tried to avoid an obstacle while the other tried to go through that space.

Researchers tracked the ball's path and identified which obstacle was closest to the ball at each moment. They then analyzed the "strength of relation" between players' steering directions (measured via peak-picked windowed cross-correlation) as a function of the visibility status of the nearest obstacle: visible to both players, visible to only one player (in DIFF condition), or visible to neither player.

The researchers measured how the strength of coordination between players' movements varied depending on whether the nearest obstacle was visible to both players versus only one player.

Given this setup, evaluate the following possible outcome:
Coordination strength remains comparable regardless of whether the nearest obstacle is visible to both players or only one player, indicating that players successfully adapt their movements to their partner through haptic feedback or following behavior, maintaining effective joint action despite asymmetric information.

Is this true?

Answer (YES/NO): NO